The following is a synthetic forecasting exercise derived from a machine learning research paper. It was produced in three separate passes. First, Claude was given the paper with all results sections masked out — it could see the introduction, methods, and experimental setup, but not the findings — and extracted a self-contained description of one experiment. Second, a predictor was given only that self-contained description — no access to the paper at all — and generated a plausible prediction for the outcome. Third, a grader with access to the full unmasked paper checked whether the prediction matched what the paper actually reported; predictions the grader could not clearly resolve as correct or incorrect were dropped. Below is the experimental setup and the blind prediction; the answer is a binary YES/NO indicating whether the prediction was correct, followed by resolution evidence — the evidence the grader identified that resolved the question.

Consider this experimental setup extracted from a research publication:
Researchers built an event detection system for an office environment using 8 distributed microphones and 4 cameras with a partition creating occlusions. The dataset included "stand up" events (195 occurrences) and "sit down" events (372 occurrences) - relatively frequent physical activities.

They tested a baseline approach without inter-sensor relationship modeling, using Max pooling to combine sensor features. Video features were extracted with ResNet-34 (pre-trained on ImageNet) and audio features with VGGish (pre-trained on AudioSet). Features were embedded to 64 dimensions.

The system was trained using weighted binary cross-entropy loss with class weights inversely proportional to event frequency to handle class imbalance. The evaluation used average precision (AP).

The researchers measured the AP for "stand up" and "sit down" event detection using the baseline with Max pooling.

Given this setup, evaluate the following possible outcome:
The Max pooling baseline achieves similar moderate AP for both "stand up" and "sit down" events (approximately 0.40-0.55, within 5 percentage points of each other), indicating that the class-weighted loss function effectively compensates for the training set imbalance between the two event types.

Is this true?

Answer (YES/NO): NO